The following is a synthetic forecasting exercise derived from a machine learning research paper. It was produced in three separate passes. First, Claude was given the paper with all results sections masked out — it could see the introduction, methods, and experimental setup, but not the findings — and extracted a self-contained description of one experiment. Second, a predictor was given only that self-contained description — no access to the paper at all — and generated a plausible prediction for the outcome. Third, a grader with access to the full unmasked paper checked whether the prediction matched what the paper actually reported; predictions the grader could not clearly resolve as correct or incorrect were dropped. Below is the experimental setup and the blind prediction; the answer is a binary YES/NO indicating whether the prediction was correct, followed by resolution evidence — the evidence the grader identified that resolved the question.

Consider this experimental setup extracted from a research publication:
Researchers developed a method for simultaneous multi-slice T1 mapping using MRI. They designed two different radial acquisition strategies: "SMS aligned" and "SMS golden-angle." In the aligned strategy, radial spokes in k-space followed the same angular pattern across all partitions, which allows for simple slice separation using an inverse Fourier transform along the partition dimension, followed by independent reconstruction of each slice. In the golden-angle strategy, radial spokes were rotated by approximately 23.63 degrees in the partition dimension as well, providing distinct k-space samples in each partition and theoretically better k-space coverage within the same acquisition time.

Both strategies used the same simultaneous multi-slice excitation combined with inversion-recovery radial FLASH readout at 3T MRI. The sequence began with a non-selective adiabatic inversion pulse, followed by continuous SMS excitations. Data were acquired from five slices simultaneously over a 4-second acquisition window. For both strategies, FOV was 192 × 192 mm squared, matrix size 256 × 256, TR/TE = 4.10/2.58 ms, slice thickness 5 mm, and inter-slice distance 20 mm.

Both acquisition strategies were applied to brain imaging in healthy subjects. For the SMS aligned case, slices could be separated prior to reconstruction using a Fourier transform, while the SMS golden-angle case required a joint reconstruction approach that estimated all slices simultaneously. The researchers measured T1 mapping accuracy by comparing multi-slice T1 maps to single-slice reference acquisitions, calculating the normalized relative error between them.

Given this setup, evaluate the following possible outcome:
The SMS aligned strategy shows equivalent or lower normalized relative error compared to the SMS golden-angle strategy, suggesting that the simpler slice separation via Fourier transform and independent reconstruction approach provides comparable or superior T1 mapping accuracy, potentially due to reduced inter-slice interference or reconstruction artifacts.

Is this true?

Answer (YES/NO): NO